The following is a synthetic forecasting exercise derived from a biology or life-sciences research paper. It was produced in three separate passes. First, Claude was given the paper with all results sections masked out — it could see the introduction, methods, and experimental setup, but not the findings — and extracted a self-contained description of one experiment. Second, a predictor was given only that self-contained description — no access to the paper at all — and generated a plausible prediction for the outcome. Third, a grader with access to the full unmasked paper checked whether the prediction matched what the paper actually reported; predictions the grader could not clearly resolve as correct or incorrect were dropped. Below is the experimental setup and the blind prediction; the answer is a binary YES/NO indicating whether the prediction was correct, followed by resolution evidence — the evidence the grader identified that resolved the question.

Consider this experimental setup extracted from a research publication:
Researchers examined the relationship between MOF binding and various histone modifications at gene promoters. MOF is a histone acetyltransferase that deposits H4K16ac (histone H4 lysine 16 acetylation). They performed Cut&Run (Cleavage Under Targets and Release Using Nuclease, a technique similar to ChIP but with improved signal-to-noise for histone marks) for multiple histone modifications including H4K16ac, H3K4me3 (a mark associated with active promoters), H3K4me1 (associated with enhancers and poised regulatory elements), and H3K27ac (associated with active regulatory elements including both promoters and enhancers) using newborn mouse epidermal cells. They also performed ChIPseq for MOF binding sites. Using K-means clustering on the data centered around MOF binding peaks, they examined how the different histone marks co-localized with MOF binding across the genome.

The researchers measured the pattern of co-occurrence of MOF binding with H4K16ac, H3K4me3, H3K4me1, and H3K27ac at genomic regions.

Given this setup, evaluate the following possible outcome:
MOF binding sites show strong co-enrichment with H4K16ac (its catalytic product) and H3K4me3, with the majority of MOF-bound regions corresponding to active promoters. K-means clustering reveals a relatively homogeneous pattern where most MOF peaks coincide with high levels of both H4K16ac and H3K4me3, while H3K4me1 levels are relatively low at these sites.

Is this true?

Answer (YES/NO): NO